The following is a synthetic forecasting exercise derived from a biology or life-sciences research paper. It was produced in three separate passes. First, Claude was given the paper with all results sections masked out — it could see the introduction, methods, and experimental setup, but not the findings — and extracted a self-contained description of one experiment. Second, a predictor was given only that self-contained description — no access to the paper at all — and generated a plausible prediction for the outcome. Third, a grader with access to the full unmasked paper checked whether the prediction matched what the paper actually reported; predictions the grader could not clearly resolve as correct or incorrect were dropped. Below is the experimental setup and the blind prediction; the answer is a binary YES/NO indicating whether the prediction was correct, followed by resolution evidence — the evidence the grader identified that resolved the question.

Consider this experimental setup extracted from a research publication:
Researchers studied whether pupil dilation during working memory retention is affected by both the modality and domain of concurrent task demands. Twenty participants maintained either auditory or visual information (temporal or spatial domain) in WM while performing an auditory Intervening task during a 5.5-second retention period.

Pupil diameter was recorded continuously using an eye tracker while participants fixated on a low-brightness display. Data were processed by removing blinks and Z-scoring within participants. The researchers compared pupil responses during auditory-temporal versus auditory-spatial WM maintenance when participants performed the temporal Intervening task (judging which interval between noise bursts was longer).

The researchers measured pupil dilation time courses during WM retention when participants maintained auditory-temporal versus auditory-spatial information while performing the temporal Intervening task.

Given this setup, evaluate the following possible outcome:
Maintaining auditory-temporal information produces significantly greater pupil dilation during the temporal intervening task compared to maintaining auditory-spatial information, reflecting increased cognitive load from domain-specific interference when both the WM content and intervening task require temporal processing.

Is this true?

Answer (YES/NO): NO